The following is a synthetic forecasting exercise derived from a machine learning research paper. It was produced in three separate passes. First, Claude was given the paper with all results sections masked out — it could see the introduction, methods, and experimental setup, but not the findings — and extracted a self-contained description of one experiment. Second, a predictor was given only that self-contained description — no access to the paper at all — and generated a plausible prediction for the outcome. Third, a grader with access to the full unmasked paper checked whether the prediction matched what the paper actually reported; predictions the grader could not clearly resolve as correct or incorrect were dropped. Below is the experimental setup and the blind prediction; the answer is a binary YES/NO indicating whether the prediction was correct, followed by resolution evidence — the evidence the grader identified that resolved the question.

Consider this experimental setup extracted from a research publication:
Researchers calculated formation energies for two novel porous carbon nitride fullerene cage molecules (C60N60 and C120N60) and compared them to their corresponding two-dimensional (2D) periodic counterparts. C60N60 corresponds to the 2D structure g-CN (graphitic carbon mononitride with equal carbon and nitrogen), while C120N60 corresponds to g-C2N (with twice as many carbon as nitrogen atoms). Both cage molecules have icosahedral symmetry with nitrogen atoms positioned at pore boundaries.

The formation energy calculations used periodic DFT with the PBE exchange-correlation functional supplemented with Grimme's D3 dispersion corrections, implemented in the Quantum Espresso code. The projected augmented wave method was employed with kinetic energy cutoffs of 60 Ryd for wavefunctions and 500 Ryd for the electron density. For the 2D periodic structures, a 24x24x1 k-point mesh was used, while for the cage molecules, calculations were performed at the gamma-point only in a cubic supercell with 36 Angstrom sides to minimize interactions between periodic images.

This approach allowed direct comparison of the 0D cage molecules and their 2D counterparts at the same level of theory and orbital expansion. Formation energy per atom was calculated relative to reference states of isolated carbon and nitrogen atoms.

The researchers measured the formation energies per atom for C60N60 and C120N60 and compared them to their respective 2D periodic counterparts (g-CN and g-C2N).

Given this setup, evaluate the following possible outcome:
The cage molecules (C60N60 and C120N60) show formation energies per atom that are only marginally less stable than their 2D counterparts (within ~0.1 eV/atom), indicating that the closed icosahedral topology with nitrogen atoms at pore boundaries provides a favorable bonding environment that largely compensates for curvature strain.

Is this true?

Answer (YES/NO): YES